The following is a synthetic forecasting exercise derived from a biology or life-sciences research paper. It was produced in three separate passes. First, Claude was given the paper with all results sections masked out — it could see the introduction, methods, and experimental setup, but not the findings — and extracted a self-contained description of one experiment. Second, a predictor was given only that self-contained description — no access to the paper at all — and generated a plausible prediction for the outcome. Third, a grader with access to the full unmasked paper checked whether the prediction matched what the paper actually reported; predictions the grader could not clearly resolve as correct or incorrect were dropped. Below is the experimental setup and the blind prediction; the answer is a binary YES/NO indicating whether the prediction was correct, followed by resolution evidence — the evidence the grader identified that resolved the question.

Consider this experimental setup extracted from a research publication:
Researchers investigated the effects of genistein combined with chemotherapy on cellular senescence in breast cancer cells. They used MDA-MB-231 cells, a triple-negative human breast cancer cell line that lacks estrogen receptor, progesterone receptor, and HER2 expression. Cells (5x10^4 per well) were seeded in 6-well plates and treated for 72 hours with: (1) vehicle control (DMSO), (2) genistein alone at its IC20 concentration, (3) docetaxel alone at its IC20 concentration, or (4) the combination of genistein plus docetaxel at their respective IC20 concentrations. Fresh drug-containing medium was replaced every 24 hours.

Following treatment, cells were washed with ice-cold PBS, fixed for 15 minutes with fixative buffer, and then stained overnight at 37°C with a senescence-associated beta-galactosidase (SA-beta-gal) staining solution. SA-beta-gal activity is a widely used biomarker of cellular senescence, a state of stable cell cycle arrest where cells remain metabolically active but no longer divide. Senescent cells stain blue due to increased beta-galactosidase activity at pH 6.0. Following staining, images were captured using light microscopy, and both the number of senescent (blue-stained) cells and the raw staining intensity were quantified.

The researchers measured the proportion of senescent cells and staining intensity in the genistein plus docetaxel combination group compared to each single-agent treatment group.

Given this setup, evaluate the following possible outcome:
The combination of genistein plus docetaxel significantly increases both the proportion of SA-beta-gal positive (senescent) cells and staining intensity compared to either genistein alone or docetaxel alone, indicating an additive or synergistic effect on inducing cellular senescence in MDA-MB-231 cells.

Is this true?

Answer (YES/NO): YES